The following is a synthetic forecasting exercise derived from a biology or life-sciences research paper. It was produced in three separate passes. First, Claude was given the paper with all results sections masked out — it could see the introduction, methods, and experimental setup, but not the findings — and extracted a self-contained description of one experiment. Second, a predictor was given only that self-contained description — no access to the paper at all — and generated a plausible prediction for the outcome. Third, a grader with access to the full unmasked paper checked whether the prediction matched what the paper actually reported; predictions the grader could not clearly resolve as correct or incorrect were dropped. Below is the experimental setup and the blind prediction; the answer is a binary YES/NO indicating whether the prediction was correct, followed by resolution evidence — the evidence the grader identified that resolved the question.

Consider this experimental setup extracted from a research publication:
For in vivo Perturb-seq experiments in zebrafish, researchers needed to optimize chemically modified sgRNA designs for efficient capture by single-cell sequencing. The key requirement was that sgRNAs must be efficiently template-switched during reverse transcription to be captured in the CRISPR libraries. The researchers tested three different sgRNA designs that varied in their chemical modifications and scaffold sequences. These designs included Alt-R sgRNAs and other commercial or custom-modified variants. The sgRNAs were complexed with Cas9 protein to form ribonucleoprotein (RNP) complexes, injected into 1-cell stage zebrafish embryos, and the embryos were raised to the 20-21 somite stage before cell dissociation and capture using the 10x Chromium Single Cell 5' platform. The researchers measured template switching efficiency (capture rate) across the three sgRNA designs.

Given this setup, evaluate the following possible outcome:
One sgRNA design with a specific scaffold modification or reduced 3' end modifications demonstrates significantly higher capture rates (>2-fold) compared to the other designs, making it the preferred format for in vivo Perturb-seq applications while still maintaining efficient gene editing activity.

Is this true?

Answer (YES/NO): NO